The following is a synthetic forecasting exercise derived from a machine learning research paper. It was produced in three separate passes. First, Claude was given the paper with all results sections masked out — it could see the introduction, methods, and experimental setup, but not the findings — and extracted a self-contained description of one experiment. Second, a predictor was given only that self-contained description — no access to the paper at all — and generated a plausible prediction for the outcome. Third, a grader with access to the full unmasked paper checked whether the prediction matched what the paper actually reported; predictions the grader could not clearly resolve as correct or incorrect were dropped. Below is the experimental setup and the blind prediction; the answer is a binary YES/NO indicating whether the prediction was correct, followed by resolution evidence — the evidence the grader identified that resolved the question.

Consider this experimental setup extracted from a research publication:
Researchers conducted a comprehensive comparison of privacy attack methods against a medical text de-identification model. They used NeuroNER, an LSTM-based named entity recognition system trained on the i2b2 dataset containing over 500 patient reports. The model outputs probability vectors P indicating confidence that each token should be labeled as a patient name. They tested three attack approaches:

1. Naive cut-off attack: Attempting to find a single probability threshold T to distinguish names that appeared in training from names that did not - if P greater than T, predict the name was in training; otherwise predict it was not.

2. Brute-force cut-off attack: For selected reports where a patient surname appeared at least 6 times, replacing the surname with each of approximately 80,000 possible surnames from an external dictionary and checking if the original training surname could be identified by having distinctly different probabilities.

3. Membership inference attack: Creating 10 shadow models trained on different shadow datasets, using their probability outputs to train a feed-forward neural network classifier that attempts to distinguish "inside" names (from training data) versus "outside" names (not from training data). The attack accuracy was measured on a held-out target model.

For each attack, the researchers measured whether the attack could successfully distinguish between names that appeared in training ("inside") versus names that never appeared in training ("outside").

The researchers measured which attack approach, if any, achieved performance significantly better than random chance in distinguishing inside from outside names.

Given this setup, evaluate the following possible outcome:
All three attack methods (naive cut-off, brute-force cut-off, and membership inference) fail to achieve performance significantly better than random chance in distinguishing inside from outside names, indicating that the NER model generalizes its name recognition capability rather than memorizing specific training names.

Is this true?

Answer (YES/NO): NO